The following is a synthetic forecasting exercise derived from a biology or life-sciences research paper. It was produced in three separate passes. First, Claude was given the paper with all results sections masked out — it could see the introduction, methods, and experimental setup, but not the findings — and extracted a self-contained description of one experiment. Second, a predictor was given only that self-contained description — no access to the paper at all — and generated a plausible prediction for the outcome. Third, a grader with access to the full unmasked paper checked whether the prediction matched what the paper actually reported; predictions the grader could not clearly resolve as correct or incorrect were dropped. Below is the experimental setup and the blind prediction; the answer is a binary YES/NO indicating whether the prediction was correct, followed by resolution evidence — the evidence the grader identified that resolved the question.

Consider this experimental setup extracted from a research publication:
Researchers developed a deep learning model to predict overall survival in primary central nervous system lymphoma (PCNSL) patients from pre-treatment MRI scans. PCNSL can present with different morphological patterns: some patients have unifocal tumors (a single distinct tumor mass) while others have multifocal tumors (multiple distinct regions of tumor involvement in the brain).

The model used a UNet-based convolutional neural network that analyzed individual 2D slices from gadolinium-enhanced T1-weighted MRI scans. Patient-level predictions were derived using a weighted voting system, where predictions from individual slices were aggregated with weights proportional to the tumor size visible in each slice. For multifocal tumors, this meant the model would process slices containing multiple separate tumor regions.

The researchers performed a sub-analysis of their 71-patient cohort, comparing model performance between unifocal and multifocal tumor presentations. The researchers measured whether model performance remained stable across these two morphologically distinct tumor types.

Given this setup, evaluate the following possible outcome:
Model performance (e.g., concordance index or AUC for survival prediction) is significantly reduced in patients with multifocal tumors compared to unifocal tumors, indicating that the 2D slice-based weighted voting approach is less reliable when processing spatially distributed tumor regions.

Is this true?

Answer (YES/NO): NO